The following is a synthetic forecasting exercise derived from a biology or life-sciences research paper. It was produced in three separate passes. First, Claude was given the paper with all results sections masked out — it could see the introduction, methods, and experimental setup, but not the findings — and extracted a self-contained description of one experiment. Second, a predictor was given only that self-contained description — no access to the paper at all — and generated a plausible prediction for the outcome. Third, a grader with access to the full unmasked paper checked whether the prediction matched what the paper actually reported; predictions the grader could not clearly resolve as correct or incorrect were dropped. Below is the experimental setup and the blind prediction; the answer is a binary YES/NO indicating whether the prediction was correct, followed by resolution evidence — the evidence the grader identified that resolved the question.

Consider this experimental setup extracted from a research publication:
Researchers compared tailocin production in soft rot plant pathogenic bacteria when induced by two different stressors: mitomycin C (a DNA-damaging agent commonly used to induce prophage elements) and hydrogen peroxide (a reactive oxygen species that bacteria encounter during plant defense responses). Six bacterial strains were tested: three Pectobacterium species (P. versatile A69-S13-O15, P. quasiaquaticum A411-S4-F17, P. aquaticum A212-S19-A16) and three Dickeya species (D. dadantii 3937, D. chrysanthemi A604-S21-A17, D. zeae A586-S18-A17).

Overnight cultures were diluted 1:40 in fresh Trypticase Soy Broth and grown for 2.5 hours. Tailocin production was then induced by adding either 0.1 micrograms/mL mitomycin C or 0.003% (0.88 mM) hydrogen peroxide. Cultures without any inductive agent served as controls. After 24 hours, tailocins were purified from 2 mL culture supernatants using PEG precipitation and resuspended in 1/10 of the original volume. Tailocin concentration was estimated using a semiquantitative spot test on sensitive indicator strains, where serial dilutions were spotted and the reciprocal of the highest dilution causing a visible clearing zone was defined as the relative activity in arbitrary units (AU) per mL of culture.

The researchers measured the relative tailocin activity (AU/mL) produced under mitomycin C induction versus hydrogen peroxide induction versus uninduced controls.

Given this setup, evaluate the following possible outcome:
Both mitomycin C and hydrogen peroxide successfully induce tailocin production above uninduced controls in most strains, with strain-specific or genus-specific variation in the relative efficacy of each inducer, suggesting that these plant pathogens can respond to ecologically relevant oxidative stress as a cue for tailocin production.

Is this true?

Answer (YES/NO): YES